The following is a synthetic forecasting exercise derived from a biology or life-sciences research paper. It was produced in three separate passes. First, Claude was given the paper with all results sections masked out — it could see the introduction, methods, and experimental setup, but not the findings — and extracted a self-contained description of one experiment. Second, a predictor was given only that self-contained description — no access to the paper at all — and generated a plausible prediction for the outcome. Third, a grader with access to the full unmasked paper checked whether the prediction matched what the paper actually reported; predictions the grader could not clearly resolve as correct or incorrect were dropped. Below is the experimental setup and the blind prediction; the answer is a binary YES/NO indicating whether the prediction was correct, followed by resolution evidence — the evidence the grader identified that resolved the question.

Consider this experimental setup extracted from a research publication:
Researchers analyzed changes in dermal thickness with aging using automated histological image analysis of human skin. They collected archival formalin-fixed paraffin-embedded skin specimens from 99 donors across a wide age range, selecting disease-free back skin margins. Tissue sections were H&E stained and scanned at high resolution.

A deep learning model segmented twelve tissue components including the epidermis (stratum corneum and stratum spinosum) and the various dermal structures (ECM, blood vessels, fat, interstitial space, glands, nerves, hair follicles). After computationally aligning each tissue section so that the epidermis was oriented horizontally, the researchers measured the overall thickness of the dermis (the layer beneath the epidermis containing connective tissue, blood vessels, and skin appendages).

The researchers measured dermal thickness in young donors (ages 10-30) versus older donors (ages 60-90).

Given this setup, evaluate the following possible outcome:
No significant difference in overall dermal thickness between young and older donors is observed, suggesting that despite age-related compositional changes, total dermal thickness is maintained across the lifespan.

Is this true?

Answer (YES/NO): YES